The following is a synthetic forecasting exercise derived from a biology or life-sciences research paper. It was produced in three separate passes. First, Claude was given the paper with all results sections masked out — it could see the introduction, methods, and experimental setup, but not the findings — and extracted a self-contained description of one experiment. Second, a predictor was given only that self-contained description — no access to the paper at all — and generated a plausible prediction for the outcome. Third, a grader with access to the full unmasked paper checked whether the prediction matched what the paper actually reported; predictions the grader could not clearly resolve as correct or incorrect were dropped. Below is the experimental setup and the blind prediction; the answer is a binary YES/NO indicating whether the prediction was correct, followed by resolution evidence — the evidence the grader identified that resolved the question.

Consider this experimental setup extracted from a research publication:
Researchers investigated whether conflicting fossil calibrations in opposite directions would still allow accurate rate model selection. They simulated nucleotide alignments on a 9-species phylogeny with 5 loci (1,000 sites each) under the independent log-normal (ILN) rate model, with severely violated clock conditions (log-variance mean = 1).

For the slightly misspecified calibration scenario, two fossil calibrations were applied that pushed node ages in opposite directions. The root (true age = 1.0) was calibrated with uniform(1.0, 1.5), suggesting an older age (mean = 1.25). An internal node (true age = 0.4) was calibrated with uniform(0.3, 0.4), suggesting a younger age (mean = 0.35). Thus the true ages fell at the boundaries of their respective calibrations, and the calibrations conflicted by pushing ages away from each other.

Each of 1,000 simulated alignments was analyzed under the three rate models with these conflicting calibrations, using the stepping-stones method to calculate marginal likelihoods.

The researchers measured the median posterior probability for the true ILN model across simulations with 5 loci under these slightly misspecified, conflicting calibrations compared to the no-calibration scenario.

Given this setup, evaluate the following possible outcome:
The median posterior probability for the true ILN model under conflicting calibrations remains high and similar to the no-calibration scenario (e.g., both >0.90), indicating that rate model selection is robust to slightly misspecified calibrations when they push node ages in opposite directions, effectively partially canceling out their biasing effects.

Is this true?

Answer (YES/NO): YES